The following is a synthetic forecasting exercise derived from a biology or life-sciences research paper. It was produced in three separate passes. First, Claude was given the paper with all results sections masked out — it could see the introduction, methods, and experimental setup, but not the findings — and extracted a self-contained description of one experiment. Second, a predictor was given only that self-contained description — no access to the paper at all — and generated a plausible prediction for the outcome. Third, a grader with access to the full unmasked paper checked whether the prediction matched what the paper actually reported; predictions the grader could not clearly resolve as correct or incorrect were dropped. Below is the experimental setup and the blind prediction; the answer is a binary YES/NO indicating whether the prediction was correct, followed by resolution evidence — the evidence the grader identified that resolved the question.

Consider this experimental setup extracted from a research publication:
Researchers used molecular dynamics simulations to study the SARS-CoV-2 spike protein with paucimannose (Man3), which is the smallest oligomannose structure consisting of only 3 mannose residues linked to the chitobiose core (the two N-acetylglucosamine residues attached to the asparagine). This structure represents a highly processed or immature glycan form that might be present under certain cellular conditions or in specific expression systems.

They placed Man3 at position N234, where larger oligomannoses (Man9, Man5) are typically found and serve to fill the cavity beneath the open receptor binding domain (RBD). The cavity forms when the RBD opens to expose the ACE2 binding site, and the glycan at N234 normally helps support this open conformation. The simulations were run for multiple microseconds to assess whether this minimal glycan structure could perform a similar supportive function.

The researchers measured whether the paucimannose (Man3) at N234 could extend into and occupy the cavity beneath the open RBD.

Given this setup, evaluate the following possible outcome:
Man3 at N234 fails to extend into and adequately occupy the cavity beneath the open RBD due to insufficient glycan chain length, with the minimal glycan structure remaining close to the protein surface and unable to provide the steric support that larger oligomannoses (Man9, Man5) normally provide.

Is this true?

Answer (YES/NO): NO